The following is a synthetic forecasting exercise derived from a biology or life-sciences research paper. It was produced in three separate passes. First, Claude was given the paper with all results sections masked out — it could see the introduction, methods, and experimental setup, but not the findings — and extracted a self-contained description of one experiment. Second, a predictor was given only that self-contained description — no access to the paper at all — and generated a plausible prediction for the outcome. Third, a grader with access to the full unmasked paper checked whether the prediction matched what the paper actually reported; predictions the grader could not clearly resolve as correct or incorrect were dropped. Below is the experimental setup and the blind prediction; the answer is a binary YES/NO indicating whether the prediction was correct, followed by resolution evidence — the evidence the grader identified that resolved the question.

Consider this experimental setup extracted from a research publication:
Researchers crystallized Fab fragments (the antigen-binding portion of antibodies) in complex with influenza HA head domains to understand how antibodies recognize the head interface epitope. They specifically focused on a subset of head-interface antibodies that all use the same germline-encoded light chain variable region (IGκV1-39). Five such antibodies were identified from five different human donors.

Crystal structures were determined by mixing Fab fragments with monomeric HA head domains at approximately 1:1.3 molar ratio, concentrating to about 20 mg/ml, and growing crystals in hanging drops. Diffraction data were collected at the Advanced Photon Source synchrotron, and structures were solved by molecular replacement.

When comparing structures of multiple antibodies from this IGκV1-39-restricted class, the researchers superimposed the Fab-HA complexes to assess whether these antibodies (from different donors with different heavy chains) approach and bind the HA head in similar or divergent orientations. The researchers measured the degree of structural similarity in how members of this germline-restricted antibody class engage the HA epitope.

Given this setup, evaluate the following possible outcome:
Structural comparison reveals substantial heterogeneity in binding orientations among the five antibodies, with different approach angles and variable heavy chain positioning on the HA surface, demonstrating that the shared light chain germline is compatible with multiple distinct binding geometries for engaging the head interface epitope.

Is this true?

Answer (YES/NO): NO